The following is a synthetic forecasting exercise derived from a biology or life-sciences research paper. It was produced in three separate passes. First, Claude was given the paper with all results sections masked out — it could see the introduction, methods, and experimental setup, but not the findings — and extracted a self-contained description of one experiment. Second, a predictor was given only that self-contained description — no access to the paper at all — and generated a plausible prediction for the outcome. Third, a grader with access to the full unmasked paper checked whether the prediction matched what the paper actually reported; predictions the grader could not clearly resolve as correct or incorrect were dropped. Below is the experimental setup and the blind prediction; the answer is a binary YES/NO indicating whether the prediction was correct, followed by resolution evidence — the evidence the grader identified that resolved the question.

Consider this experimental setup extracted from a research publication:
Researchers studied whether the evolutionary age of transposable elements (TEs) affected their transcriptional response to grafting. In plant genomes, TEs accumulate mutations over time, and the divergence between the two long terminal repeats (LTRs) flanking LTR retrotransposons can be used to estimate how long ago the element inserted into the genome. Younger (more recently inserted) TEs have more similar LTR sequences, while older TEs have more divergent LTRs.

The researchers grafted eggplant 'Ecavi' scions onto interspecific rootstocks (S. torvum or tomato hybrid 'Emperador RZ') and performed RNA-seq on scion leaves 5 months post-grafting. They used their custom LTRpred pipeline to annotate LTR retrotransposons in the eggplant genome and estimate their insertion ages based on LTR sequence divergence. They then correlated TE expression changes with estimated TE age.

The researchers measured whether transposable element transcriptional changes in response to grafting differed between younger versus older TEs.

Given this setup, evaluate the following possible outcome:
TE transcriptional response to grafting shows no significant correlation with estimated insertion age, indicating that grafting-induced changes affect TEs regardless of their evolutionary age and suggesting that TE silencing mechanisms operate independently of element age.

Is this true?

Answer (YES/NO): NO